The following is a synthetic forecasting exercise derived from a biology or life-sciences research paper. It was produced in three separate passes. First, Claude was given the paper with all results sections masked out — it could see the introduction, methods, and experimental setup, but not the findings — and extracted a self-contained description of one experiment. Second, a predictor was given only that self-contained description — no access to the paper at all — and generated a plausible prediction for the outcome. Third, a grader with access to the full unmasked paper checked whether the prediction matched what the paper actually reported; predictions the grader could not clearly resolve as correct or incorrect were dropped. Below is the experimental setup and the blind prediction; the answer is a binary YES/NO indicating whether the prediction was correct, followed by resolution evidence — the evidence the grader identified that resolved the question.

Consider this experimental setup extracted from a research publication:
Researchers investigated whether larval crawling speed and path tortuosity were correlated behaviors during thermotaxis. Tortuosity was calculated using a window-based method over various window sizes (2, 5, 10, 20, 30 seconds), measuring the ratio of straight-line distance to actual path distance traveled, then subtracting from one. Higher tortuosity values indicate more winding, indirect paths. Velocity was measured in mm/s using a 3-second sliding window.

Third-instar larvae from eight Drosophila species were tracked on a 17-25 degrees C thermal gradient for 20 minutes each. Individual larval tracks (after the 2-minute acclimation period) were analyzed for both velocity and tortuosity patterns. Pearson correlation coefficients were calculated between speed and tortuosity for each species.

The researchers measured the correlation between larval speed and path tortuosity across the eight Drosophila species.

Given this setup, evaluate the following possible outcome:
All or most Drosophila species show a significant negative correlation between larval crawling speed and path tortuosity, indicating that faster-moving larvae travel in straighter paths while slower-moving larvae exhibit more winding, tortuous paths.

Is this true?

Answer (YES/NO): YES